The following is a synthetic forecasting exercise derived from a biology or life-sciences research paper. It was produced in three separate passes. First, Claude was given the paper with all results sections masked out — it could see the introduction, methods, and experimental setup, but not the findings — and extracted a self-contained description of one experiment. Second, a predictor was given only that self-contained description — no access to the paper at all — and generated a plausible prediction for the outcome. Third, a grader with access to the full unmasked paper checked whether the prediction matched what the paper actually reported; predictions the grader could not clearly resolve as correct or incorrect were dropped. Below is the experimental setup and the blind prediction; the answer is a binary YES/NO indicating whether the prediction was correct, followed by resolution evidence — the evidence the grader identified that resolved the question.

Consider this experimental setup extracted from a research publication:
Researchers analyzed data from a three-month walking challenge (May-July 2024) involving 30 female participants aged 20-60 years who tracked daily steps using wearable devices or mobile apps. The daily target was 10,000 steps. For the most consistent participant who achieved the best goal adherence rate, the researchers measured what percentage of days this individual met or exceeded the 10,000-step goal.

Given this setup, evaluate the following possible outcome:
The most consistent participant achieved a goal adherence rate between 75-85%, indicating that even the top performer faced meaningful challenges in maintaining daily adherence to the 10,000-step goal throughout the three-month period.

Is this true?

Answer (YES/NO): NO